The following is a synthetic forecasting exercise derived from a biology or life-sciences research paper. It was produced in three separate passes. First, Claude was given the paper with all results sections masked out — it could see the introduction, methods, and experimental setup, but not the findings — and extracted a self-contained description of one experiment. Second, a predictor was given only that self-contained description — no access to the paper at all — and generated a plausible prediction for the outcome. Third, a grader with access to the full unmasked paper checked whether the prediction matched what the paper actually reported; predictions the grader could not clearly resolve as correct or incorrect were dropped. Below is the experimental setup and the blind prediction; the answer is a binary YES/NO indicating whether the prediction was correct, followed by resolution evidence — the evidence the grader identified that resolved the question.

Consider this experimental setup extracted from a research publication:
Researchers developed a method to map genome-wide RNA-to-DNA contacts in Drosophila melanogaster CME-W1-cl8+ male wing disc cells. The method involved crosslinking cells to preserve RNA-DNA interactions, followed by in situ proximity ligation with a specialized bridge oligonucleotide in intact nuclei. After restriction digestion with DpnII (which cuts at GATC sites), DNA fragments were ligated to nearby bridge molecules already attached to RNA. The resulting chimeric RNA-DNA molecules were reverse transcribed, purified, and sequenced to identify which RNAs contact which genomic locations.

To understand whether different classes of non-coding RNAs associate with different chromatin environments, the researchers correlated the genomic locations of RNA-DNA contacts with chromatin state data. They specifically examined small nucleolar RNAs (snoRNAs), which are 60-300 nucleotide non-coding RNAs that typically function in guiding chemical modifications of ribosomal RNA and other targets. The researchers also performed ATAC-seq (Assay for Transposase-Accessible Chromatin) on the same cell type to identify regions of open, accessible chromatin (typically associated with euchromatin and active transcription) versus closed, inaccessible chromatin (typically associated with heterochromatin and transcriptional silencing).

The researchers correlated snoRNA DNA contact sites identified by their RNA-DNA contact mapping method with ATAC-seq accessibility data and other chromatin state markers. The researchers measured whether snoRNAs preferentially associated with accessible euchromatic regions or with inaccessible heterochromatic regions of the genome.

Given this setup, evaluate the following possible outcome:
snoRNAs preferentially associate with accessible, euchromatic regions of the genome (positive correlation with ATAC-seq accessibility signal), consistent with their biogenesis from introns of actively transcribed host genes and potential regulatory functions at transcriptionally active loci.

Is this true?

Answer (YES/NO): NO